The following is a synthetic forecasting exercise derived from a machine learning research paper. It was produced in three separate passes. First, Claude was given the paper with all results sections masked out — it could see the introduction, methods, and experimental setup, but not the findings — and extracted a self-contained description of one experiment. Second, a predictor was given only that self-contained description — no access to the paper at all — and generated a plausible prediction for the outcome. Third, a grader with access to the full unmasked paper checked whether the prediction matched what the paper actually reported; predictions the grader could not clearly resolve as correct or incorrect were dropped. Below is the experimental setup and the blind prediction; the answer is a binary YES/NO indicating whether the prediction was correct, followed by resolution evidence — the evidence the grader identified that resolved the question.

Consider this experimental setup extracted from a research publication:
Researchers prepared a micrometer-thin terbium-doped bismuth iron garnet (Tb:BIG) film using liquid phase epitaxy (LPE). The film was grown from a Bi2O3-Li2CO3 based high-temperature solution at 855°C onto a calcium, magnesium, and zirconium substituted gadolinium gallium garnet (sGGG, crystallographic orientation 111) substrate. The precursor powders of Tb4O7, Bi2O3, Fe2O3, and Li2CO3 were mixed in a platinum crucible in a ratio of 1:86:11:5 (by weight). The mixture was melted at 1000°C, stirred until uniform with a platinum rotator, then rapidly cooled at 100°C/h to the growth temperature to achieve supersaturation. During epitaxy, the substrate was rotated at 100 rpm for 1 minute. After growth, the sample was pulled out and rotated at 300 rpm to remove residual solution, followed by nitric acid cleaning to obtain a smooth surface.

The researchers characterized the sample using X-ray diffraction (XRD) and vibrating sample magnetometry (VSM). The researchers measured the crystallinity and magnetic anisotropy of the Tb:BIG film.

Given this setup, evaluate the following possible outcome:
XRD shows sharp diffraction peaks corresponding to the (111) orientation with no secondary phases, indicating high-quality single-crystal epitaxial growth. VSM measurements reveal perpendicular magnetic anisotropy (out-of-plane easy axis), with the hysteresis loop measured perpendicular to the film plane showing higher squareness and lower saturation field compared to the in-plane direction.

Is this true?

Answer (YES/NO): NO